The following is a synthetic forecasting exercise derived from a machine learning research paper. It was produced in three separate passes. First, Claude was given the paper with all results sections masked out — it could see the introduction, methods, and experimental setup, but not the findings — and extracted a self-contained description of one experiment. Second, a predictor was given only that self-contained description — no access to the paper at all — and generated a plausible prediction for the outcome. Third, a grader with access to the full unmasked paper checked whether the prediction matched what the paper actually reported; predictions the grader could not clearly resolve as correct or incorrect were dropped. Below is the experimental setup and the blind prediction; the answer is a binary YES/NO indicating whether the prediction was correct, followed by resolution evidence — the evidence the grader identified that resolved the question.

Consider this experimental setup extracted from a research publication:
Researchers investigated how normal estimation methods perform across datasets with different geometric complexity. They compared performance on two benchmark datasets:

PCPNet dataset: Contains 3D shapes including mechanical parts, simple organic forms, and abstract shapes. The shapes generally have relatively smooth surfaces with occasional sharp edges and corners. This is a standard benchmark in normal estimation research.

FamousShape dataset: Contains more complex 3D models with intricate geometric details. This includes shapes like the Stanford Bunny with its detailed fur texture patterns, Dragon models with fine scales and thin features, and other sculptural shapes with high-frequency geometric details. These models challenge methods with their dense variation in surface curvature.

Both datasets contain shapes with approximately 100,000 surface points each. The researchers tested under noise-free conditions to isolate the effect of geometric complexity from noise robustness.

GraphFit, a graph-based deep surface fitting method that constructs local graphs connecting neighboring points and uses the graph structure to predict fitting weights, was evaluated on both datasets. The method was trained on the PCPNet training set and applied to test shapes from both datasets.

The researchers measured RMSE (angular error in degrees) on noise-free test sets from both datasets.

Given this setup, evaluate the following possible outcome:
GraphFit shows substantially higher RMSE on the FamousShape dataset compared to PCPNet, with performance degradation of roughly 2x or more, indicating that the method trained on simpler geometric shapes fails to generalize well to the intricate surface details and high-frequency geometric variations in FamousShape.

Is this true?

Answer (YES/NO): NO